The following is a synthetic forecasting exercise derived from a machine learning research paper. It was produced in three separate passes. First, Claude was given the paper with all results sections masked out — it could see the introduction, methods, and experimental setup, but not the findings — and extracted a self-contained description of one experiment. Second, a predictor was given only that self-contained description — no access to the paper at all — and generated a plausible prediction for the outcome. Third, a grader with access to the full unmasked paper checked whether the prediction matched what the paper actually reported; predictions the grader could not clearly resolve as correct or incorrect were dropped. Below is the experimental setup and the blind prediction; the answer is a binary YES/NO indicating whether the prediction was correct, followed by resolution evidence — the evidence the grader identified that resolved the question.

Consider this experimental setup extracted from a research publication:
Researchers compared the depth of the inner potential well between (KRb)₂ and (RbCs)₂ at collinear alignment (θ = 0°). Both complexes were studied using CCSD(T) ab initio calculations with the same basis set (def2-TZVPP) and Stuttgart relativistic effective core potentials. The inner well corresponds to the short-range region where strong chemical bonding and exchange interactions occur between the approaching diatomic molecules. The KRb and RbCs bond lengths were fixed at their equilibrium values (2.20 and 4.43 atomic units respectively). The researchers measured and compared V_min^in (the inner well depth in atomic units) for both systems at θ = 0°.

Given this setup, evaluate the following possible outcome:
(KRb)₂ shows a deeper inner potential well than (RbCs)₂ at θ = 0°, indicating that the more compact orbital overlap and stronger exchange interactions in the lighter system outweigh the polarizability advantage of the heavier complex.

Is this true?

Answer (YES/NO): YES